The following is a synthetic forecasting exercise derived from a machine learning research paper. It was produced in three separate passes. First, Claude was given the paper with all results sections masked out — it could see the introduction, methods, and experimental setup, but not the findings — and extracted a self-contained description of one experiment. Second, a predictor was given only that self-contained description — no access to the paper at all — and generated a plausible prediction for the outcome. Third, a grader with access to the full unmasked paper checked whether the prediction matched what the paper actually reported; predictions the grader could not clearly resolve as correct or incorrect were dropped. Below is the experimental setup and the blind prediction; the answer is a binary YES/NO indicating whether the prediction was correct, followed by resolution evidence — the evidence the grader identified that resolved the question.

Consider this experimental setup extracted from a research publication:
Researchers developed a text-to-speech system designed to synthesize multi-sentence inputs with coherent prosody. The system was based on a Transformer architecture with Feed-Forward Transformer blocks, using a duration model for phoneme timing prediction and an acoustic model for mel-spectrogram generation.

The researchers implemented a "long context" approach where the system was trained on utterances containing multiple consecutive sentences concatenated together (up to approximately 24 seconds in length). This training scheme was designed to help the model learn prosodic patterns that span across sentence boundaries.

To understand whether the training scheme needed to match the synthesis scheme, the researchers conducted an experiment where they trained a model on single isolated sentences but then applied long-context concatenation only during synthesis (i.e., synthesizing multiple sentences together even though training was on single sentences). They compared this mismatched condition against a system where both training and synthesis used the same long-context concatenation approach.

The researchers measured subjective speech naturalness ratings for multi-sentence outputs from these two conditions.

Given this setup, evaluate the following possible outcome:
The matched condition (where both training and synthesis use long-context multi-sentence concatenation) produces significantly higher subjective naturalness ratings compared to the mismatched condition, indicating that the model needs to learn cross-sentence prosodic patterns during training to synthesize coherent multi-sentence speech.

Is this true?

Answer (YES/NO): YES